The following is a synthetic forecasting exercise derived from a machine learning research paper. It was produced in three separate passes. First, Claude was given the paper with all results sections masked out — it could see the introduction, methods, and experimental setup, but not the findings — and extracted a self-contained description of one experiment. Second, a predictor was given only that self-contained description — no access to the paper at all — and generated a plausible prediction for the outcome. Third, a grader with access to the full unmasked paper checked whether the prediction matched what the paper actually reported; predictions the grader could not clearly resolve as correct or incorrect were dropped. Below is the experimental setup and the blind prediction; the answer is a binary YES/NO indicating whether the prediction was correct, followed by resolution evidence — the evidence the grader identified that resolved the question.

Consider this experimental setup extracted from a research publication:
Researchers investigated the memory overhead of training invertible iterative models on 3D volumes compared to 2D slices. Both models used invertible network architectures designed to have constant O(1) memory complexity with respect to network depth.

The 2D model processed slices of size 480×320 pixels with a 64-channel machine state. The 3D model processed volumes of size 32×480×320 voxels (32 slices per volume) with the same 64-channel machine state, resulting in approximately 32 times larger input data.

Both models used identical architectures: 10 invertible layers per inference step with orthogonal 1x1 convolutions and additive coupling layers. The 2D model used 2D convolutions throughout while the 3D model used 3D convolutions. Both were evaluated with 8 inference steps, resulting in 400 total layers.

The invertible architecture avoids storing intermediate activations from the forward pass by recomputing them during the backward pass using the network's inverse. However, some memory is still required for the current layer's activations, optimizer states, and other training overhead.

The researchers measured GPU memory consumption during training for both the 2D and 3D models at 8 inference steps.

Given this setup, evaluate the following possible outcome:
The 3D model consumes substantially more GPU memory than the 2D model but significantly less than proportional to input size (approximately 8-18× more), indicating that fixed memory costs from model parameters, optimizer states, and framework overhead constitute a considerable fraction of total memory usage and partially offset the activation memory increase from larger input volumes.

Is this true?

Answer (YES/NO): NO